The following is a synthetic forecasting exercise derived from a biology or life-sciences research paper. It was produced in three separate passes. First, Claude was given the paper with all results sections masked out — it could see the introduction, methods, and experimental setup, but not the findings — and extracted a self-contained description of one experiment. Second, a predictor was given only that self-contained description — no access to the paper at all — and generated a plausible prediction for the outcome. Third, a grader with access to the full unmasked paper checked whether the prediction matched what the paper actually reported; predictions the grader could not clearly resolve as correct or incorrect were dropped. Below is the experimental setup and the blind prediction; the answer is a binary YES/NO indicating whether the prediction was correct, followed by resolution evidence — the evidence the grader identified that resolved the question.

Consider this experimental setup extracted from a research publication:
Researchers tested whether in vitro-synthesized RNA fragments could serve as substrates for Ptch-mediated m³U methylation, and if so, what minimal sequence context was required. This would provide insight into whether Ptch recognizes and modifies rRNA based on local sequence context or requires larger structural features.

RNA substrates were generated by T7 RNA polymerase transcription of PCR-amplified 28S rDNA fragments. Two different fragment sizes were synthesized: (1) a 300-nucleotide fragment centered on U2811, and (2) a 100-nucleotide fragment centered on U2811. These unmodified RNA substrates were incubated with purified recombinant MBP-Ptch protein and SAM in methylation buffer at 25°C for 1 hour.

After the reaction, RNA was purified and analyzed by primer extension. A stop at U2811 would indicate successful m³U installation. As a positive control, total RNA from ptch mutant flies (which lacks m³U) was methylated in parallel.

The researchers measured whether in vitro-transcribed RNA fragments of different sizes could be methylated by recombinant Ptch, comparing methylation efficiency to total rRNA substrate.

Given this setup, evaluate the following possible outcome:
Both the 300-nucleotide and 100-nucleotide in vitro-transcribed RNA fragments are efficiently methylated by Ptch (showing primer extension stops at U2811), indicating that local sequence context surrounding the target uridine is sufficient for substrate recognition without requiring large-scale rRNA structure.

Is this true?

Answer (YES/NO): NO